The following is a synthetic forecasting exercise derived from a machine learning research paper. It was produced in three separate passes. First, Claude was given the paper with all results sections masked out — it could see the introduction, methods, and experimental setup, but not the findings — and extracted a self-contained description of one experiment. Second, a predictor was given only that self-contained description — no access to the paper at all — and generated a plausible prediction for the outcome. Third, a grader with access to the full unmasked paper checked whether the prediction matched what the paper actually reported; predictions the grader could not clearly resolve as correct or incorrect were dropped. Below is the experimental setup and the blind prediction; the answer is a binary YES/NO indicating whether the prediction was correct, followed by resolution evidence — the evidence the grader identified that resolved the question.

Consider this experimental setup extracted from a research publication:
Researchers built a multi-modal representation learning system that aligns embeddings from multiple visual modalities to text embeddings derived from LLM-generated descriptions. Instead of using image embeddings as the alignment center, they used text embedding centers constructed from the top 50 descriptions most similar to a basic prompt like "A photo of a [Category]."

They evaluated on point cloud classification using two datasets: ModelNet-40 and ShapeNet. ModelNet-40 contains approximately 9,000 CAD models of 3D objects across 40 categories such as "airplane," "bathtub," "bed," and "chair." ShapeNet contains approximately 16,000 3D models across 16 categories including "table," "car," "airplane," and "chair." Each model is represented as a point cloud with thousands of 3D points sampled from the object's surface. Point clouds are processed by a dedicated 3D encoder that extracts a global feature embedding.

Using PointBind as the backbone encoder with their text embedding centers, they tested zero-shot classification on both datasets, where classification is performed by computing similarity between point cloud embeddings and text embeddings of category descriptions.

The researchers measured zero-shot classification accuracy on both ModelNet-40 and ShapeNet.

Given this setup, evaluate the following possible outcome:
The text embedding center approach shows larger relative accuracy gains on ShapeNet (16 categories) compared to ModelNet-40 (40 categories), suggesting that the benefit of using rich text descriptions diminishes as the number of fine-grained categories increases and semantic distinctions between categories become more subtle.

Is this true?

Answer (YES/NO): NO